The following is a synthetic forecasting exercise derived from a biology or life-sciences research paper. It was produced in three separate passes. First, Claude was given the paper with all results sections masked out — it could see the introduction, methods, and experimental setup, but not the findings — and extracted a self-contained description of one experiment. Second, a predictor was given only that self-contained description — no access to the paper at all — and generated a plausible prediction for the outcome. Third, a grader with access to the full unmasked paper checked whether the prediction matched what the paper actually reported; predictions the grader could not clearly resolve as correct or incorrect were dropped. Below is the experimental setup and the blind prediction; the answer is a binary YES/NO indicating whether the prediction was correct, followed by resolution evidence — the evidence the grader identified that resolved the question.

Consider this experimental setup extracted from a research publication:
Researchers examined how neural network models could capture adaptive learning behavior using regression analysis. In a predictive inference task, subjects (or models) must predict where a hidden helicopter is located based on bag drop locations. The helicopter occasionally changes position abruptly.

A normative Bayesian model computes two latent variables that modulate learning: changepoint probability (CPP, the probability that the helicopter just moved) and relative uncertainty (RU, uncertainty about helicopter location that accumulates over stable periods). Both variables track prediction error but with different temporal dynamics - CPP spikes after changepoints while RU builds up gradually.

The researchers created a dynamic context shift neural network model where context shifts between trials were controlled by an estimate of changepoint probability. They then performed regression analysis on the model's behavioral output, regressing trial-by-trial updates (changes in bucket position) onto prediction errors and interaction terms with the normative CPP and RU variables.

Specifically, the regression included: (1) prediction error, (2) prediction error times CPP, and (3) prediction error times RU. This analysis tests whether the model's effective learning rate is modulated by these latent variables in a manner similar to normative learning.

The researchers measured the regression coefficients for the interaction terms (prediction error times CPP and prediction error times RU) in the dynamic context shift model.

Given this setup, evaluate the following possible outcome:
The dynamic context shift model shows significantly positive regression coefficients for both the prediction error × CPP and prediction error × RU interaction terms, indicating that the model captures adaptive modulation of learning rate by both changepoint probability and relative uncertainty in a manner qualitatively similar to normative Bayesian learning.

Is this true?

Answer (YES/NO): YES